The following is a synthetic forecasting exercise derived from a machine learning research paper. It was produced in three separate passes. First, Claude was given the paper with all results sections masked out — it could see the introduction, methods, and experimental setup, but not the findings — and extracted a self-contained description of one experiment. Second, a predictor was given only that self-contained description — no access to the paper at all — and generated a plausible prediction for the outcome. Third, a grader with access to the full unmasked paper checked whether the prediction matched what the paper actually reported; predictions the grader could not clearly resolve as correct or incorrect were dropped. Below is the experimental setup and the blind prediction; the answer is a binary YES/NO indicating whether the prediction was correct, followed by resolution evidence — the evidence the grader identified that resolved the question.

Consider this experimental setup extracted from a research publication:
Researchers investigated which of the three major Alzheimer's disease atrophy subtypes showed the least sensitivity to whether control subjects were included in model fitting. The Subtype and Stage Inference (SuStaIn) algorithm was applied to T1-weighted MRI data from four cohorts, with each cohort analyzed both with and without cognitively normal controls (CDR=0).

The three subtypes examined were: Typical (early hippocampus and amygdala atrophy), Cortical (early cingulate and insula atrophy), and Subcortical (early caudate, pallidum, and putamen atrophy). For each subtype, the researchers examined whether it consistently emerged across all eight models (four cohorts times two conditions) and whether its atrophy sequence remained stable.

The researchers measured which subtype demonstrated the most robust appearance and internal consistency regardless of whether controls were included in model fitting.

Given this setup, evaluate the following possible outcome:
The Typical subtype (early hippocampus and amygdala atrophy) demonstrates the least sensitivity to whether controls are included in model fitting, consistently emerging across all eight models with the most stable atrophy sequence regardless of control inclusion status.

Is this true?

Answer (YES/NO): YES